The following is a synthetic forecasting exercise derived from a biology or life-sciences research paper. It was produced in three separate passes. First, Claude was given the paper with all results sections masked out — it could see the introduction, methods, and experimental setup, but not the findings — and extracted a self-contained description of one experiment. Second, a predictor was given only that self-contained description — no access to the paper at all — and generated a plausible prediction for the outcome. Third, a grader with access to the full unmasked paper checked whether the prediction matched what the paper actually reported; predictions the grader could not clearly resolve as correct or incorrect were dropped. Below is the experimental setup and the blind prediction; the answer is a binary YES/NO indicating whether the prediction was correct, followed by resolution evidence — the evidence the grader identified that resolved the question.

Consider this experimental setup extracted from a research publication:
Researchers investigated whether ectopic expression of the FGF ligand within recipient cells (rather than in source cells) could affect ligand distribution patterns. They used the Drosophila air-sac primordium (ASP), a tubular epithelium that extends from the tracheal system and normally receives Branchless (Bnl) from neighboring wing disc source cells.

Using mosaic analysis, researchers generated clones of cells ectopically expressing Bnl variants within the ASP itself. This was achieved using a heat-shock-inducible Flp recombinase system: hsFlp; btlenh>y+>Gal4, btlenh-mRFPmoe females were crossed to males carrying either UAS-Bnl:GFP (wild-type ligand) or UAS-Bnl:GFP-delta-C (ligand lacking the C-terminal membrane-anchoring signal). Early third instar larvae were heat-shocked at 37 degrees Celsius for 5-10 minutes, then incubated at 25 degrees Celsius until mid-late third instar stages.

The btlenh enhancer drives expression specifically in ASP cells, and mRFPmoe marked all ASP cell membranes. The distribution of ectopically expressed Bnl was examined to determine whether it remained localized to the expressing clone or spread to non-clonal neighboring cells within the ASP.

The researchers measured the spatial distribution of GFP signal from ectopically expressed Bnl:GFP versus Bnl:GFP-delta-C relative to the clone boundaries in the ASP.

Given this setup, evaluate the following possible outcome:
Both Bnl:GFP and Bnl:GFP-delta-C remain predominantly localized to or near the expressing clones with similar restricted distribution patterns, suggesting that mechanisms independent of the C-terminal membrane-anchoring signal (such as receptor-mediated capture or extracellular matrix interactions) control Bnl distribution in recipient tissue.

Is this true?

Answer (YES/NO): NO